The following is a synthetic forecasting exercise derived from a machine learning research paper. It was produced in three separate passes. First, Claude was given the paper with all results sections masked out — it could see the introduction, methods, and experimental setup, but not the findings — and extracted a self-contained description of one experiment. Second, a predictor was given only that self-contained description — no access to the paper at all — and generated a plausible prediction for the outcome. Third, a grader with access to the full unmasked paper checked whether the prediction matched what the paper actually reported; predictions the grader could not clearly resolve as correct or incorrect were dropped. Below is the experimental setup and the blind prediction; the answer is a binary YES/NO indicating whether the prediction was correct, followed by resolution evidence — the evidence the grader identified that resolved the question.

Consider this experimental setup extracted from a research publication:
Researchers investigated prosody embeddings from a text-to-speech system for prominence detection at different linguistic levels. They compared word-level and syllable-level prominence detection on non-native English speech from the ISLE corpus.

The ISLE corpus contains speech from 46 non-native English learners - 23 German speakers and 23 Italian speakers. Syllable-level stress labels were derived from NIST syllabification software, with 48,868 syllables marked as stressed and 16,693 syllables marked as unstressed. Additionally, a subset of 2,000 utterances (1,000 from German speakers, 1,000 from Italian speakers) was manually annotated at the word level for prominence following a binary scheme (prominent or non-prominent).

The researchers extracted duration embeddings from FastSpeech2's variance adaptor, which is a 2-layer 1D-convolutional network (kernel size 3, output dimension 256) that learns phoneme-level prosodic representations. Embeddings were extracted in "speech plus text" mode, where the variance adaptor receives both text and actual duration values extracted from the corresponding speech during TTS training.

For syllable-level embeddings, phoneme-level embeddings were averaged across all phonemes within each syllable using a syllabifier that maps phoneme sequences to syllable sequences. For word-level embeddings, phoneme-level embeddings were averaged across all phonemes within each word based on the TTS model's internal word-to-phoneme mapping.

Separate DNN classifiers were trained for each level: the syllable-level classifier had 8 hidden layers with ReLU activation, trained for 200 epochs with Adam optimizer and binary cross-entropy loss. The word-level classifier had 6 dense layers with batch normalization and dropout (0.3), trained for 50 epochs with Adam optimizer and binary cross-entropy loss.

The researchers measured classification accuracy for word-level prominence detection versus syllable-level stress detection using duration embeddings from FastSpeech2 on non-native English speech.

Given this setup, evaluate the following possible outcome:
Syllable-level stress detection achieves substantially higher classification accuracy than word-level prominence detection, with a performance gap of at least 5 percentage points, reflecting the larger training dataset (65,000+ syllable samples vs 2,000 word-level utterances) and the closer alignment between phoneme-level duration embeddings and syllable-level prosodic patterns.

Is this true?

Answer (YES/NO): NO